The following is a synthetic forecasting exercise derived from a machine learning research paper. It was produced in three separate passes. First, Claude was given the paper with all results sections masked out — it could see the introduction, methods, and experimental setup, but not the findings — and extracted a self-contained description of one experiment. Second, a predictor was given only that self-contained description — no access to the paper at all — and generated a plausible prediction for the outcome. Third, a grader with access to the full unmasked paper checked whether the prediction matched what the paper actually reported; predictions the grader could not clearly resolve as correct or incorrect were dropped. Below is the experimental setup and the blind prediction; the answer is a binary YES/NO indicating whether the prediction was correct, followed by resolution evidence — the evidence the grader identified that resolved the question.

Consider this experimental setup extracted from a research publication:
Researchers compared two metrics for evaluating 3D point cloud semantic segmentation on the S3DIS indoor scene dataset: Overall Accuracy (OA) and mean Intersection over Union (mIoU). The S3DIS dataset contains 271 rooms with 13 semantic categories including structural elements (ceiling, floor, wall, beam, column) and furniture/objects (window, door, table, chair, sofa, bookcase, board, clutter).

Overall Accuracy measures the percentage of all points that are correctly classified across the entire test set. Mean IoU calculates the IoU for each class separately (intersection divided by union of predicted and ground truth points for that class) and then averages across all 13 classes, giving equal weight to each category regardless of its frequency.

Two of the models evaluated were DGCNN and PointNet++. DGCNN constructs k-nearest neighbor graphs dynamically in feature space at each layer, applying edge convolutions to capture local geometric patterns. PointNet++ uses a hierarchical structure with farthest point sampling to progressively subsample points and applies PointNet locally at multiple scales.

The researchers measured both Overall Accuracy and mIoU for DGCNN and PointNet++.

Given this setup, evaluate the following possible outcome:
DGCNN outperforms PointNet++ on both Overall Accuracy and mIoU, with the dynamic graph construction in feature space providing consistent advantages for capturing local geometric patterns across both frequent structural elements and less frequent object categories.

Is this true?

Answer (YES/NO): NO